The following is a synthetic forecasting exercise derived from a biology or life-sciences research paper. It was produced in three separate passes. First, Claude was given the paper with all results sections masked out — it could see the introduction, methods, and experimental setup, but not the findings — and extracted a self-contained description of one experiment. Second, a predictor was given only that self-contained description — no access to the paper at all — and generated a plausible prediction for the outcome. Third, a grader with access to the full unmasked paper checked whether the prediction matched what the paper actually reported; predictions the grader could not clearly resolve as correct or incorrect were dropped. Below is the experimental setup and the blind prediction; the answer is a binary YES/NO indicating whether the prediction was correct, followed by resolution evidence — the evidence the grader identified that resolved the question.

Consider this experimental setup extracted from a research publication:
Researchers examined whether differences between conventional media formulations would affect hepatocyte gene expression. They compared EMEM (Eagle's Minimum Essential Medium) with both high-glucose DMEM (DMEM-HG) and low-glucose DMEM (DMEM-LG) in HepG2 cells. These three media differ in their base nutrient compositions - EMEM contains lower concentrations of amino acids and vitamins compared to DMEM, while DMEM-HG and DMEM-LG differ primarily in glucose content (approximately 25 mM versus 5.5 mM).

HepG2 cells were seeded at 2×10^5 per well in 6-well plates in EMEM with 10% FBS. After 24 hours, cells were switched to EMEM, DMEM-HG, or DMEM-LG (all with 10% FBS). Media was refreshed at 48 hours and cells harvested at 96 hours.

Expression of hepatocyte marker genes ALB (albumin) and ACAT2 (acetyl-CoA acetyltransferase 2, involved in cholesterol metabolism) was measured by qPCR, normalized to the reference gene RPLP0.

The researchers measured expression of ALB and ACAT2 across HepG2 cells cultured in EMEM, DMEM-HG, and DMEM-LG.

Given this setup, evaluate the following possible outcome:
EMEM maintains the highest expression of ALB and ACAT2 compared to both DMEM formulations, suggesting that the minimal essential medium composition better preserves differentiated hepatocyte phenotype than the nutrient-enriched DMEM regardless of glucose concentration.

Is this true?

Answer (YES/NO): NO